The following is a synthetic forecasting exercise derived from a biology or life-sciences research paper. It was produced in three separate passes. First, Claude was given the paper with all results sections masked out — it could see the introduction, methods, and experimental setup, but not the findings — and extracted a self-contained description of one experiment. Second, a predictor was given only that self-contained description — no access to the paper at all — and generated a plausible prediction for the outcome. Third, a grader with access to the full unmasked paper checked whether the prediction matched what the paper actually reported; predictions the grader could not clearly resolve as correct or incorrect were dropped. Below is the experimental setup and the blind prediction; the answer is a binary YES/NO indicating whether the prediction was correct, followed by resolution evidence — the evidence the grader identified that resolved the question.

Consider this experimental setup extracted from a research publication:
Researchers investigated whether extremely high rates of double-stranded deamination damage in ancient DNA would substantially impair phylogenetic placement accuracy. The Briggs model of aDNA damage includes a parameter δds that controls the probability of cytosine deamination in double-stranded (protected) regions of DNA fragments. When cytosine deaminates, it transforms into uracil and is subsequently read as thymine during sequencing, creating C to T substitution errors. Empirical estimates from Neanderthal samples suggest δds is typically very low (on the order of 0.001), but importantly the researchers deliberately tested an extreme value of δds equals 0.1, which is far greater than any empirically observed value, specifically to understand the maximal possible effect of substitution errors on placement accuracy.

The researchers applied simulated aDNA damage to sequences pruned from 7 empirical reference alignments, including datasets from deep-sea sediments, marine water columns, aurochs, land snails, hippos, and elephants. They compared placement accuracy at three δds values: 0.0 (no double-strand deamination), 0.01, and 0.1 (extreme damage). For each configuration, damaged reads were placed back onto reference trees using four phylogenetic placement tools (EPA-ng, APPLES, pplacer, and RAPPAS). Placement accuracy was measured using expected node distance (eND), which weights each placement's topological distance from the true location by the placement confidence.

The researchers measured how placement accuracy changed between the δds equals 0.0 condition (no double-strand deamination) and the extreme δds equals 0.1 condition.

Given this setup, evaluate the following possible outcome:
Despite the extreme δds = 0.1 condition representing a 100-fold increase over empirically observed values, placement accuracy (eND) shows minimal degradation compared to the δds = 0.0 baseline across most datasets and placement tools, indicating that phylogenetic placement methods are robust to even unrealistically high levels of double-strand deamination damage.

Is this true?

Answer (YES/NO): YES